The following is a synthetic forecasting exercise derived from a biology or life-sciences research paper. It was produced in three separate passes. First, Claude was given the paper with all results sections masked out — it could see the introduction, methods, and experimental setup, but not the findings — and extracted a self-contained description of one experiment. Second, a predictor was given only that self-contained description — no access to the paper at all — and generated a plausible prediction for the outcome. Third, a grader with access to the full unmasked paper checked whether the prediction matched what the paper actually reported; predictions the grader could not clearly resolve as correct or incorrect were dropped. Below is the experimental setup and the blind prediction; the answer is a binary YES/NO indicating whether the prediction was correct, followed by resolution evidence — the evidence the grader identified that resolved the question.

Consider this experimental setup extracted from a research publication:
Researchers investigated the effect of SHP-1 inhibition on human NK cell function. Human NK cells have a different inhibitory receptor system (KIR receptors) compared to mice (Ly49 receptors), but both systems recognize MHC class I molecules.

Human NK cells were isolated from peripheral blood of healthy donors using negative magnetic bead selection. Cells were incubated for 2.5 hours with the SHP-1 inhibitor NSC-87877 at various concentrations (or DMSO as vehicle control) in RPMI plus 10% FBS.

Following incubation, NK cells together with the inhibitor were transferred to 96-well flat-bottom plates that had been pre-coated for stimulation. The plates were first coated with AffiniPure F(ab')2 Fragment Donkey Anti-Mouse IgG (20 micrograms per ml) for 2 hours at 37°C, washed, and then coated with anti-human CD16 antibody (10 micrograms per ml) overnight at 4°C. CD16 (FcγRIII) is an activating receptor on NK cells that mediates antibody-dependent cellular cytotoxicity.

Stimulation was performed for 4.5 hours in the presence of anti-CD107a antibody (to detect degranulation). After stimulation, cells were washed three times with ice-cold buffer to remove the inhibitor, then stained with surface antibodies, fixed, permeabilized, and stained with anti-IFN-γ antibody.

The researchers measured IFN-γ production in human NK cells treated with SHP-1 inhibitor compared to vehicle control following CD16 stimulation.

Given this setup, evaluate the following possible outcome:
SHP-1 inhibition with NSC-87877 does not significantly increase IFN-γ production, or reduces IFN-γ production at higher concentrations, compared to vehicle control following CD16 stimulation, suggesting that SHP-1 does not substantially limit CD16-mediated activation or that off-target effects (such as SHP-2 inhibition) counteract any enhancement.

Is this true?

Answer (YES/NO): NO